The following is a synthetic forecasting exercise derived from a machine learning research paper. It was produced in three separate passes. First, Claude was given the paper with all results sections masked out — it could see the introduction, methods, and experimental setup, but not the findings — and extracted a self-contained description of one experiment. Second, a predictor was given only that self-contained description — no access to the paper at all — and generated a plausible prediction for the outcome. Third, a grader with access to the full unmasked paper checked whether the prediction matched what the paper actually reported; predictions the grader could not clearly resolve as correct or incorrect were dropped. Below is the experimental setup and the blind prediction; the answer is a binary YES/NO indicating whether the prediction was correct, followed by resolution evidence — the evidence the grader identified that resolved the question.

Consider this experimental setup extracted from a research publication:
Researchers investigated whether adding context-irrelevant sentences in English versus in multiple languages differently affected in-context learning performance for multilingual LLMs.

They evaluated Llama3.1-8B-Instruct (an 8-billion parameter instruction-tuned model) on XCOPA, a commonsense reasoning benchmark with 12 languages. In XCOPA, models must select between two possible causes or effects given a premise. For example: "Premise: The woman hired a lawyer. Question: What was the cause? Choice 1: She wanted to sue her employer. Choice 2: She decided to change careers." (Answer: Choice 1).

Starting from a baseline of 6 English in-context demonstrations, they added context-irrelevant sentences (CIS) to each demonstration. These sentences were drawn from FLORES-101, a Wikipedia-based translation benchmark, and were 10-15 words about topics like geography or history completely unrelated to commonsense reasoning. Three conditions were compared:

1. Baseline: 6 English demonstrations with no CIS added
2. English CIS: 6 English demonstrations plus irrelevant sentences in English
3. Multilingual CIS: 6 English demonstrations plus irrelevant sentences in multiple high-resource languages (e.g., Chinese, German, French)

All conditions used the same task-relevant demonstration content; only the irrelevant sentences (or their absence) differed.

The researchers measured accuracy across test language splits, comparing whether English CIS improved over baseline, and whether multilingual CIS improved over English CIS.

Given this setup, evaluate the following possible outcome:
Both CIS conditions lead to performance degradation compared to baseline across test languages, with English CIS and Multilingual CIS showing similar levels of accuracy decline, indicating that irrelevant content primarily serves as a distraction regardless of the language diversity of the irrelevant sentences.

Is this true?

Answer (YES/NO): NO